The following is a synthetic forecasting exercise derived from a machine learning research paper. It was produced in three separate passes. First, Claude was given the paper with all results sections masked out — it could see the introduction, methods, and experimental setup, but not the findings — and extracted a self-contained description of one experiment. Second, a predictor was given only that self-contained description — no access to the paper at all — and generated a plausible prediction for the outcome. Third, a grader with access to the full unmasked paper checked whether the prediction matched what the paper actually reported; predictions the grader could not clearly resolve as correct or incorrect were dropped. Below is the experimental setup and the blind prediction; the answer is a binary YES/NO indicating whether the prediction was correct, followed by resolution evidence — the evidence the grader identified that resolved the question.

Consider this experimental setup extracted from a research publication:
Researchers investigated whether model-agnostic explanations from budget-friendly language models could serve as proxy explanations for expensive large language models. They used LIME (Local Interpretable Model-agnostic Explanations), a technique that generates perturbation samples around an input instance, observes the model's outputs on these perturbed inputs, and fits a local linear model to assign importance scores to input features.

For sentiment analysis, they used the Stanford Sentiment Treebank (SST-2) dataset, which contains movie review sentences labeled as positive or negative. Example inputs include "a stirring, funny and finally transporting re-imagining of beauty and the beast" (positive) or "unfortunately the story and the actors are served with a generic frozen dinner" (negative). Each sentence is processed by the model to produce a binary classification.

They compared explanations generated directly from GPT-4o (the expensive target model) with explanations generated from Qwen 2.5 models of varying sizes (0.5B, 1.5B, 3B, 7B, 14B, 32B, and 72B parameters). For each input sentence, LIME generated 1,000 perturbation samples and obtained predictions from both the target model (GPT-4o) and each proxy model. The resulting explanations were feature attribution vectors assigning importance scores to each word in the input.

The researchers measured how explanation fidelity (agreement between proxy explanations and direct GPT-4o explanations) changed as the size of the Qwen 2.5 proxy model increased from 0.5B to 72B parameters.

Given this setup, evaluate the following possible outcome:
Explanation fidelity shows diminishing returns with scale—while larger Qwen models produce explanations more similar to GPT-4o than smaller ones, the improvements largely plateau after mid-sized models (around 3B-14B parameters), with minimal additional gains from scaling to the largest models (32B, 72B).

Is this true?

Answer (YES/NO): YES